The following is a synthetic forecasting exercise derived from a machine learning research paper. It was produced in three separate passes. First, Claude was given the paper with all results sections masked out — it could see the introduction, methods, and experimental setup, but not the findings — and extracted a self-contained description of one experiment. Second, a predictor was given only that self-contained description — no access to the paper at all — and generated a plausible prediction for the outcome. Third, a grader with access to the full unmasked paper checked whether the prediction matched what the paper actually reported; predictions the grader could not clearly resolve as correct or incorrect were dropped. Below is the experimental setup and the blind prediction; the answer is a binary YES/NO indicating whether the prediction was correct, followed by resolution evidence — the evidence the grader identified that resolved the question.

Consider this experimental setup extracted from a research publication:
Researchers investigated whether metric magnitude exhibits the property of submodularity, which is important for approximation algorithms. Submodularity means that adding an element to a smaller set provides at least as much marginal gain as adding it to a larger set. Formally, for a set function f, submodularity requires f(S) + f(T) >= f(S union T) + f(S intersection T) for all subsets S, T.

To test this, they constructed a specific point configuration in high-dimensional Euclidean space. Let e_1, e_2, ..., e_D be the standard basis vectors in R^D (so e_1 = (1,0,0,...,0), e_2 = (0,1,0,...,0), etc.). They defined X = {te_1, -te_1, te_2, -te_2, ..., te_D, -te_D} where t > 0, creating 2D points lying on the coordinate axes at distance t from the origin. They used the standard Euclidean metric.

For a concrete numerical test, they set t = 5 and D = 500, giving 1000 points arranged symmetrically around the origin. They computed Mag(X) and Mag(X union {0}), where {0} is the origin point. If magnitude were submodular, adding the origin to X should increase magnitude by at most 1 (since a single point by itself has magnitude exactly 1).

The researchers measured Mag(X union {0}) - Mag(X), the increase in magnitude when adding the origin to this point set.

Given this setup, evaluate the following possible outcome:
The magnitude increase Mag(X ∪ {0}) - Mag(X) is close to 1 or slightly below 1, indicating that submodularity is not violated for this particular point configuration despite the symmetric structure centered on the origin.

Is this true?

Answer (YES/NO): NO